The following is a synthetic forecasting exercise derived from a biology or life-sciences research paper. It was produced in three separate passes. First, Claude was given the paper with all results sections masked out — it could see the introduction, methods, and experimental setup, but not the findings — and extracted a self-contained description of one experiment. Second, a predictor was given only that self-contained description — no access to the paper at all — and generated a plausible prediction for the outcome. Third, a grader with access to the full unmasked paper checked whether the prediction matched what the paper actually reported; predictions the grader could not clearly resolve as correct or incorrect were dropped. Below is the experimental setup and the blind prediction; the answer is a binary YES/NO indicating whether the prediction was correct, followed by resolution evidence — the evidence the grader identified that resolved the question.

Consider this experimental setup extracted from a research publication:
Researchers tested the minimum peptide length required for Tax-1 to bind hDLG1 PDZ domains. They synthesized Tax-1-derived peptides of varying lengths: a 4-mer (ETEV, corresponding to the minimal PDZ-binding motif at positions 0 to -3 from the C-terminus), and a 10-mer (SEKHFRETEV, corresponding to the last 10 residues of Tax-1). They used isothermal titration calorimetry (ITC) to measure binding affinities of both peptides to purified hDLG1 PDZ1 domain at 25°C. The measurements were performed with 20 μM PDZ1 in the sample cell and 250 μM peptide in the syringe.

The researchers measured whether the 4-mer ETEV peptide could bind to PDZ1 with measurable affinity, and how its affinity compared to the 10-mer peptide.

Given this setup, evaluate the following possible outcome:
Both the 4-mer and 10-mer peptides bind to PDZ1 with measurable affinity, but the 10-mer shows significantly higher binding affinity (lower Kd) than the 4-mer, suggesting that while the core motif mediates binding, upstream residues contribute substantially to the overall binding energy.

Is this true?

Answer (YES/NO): NO